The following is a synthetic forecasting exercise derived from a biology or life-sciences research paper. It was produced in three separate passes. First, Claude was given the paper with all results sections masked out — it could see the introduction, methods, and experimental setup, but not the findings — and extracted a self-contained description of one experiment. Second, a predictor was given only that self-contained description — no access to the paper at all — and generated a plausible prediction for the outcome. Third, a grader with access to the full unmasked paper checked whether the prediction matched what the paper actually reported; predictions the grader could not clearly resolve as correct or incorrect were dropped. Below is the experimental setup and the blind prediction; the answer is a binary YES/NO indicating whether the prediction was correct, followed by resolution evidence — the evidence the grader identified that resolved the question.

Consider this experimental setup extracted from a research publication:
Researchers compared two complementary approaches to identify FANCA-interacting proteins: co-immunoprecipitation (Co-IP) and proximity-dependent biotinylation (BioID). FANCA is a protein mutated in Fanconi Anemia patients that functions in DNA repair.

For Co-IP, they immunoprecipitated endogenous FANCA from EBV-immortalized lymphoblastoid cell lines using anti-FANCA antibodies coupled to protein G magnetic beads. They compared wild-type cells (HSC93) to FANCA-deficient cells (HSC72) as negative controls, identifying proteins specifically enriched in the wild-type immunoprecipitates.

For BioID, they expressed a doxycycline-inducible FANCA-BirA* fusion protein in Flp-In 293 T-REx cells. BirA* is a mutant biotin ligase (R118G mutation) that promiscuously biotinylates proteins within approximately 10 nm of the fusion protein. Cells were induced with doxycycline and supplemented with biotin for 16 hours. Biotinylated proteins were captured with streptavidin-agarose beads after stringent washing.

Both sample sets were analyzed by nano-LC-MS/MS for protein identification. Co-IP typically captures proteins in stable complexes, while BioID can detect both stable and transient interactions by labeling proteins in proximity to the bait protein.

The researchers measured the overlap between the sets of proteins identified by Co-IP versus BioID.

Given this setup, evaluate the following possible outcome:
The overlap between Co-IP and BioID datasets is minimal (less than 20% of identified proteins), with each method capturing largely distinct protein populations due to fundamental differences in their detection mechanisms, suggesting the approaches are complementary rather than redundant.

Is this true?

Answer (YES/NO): YES